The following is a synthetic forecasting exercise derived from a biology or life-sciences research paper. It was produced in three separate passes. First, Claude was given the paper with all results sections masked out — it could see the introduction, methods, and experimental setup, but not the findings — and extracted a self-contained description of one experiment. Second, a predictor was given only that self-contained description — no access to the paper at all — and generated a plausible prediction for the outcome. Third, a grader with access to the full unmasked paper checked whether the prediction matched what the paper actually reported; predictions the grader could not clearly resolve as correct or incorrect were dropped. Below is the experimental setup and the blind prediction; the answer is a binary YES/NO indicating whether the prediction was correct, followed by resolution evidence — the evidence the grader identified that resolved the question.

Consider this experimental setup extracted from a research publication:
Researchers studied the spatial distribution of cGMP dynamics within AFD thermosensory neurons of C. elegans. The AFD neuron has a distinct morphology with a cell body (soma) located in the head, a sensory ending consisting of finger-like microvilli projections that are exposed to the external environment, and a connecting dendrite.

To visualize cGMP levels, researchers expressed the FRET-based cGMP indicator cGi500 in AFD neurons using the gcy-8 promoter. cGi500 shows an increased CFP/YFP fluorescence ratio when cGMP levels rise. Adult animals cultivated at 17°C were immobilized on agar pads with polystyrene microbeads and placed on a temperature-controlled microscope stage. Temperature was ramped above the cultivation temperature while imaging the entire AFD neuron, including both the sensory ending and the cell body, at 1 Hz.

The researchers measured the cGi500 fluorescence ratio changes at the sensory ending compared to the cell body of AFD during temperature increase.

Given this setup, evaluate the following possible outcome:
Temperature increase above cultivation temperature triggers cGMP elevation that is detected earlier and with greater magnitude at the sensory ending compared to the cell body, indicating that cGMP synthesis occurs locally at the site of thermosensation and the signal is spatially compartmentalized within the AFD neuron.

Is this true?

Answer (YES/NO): YES